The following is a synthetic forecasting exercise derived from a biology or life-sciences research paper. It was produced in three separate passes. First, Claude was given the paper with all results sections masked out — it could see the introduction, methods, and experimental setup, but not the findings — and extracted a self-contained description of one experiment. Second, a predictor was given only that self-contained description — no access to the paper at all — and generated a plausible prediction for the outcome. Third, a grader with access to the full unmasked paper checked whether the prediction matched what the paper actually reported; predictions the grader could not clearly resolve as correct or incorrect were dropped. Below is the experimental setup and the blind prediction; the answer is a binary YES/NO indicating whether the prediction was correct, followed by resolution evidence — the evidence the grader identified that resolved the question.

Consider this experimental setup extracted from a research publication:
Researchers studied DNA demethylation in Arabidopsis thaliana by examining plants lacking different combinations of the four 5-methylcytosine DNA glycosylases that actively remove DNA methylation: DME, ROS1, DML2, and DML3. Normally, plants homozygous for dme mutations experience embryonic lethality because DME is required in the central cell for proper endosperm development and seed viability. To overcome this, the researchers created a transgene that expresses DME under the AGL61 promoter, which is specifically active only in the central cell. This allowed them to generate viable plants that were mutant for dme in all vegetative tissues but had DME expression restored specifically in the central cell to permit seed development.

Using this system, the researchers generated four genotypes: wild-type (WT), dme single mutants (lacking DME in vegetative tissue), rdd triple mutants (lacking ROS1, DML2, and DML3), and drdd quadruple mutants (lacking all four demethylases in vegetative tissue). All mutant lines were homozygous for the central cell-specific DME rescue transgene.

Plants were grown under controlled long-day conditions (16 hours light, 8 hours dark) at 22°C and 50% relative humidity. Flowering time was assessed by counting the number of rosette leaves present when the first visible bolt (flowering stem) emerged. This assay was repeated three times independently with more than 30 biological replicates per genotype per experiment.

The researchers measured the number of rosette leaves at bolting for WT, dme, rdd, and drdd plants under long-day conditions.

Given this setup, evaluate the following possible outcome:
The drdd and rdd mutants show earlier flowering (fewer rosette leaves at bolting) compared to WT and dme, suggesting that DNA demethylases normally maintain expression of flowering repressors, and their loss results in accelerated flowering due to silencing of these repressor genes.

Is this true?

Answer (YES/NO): NO